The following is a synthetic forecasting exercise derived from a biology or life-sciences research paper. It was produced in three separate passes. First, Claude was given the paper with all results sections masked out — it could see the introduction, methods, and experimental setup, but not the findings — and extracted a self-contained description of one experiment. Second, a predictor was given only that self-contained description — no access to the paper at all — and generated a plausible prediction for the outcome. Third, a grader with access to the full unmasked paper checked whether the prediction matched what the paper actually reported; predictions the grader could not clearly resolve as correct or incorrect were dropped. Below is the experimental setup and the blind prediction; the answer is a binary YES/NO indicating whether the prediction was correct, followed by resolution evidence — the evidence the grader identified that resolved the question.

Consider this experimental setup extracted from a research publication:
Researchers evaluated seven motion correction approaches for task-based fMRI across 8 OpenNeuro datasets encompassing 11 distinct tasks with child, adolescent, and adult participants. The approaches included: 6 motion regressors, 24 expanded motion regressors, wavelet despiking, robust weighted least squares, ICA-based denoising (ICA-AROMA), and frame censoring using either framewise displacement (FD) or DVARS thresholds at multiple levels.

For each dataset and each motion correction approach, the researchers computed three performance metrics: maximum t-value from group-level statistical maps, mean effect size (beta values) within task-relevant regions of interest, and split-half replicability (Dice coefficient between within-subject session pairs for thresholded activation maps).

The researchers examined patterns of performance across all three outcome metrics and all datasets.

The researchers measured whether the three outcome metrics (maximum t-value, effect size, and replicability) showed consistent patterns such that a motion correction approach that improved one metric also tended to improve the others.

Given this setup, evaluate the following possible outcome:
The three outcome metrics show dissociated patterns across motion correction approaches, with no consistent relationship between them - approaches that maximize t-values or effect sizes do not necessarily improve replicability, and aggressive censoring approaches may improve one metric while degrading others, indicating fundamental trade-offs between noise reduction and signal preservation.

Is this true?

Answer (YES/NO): YES